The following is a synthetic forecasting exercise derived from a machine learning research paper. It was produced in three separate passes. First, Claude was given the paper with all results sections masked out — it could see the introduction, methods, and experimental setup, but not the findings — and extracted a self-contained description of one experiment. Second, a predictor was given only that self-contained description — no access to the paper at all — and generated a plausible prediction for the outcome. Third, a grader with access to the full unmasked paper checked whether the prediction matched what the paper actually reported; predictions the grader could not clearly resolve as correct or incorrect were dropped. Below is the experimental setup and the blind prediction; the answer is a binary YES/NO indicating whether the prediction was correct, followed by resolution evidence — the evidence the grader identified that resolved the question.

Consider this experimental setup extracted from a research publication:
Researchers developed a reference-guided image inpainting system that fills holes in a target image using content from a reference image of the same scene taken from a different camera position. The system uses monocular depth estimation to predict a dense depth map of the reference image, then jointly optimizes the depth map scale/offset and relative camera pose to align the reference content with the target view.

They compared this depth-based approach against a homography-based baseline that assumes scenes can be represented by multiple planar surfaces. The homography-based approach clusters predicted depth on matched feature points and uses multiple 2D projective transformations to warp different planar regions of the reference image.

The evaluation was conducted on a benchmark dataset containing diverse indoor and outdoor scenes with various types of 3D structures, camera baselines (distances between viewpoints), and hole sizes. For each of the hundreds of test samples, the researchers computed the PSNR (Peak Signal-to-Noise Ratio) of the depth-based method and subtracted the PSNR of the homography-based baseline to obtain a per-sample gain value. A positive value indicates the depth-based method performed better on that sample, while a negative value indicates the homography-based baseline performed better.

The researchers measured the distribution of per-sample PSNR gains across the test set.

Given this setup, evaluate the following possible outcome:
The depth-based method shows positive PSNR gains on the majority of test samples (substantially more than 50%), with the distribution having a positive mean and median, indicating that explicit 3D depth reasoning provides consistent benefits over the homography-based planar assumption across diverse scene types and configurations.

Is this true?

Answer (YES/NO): YES